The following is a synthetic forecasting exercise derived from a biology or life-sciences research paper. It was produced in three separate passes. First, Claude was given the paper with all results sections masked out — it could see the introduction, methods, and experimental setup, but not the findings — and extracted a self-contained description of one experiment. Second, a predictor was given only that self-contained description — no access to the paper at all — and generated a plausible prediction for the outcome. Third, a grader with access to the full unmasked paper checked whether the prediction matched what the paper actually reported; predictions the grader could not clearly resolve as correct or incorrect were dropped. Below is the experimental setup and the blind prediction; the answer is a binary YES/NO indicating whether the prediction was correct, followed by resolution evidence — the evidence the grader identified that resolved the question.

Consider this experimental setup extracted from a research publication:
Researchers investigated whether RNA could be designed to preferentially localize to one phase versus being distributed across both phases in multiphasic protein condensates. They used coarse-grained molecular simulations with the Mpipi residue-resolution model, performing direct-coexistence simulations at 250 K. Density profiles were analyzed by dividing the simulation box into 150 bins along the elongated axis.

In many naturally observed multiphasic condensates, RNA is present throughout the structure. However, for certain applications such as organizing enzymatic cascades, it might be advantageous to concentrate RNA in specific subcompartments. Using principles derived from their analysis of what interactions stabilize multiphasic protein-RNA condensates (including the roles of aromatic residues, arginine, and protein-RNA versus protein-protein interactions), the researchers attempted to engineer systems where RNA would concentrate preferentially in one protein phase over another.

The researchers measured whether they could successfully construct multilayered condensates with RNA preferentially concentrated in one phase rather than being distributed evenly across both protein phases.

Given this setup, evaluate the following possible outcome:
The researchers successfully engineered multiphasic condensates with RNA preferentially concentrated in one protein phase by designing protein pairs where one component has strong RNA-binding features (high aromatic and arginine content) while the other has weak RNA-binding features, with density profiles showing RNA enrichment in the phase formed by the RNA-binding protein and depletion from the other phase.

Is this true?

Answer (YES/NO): NO